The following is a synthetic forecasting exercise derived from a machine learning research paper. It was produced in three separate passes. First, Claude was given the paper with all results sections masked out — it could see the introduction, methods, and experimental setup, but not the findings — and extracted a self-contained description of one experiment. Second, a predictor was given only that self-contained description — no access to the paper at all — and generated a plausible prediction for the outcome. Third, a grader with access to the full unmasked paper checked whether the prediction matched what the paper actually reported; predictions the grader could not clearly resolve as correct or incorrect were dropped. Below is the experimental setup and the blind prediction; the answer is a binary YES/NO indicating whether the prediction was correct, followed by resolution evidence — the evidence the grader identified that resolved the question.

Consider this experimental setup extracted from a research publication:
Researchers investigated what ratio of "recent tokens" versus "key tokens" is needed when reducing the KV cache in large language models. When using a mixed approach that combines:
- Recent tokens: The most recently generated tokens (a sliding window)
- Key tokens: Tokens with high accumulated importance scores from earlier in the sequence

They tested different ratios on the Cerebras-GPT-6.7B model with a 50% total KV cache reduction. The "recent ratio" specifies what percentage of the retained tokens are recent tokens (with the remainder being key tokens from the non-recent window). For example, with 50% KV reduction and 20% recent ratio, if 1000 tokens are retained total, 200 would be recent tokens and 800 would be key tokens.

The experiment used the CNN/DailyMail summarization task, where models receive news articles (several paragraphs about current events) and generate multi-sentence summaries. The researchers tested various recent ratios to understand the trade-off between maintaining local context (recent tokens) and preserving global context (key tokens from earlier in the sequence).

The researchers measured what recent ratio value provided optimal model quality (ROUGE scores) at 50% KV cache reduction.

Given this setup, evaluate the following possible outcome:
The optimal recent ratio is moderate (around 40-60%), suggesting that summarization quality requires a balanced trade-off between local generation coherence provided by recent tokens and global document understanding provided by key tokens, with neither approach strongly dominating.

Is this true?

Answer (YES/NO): NO